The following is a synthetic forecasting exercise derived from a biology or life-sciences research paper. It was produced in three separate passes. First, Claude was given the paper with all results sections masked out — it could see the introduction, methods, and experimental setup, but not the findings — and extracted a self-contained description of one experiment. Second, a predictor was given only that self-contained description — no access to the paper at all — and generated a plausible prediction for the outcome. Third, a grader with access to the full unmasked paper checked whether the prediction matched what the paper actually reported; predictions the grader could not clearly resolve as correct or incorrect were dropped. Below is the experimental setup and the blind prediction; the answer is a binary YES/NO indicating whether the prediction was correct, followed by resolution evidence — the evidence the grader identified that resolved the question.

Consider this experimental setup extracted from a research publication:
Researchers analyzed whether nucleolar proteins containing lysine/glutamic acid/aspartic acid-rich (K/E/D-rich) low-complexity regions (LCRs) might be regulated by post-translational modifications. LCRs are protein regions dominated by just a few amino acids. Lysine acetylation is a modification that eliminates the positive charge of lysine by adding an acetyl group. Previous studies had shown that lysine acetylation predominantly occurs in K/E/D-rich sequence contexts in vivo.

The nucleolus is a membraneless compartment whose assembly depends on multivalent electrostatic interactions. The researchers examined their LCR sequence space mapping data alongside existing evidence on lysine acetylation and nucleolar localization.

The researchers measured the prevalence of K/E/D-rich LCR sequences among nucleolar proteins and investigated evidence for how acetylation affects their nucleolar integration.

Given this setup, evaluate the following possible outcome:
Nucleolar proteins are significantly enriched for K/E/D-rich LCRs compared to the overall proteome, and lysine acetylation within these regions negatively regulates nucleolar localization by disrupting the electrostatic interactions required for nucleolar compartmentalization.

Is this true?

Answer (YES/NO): YES